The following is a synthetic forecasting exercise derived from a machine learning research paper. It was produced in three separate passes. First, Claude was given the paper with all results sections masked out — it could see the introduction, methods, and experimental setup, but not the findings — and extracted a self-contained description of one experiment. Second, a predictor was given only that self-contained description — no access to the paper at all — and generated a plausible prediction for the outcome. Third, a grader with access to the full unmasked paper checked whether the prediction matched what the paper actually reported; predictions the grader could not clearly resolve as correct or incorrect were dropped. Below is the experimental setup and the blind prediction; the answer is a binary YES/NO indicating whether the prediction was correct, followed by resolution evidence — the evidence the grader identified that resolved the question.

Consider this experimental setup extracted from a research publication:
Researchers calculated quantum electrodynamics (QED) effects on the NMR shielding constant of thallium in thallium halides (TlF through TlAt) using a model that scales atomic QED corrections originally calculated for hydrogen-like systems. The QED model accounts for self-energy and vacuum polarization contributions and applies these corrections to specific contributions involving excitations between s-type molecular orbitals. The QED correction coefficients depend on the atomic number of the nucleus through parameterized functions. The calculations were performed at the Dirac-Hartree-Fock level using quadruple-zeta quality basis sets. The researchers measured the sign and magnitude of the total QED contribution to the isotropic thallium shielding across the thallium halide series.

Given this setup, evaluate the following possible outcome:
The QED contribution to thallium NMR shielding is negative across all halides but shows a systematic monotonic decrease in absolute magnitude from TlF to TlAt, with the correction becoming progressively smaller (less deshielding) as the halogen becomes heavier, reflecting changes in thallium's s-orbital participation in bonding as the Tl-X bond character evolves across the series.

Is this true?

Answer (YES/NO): NO